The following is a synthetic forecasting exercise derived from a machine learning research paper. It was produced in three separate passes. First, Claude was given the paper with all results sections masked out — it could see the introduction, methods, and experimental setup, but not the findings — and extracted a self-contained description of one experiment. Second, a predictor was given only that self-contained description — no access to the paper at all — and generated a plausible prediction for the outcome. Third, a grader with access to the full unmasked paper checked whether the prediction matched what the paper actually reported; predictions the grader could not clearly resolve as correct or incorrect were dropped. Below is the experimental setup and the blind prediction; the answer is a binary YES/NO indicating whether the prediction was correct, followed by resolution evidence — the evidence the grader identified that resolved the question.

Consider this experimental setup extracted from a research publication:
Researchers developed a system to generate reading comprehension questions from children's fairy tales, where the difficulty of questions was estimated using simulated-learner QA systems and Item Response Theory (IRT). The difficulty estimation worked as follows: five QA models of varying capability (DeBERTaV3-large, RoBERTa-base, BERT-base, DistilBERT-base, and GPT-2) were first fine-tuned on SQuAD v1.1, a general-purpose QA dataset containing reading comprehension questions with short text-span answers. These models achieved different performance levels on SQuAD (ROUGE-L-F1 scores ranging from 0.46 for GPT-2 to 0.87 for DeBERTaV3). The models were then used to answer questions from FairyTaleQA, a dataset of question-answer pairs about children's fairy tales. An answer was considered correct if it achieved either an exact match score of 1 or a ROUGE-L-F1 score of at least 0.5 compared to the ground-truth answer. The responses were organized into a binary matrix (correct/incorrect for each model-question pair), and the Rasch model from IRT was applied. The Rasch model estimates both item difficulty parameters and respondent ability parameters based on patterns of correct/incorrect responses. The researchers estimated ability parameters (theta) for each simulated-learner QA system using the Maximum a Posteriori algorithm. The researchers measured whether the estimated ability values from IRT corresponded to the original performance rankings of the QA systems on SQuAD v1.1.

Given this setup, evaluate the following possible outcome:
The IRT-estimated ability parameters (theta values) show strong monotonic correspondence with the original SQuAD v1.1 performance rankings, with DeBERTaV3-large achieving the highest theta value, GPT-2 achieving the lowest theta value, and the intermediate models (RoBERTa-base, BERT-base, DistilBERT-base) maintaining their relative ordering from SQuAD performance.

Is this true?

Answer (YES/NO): YES